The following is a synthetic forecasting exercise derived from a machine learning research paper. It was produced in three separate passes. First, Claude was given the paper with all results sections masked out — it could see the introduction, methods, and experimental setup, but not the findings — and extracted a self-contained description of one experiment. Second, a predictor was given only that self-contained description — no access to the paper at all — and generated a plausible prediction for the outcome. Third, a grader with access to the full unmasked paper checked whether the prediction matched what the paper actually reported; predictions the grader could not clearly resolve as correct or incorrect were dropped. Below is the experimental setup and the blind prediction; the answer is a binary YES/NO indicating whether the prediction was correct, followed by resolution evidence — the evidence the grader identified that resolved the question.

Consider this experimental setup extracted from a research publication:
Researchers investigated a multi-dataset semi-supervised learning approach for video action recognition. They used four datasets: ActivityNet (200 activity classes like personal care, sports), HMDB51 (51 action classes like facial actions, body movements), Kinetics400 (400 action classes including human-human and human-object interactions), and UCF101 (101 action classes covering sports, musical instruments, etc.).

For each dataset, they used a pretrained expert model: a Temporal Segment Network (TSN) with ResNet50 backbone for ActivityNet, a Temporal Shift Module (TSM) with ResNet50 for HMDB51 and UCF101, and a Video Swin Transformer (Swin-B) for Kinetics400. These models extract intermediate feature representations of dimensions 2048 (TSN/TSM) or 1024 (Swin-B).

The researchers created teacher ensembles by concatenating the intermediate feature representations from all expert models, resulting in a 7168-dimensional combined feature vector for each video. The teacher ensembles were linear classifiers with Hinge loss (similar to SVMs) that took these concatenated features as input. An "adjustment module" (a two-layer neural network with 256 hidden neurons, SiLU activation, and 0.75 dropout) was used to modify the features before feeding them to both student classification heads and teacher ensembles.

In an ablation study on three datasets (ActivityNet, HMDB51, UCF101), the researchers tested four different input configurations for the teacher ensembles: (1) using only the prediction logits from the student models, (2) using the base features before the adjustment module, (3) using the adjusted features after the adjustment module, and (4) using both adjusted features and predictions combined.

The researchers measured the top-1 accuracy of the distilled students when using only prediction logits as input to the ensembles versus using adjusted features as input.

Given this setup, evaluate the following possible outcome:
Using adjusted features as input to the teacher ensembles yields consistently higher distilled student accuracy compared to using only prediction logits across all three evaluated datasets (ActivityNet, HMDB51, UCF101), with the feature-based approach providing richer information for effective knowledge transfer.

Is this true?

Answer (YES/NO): YES